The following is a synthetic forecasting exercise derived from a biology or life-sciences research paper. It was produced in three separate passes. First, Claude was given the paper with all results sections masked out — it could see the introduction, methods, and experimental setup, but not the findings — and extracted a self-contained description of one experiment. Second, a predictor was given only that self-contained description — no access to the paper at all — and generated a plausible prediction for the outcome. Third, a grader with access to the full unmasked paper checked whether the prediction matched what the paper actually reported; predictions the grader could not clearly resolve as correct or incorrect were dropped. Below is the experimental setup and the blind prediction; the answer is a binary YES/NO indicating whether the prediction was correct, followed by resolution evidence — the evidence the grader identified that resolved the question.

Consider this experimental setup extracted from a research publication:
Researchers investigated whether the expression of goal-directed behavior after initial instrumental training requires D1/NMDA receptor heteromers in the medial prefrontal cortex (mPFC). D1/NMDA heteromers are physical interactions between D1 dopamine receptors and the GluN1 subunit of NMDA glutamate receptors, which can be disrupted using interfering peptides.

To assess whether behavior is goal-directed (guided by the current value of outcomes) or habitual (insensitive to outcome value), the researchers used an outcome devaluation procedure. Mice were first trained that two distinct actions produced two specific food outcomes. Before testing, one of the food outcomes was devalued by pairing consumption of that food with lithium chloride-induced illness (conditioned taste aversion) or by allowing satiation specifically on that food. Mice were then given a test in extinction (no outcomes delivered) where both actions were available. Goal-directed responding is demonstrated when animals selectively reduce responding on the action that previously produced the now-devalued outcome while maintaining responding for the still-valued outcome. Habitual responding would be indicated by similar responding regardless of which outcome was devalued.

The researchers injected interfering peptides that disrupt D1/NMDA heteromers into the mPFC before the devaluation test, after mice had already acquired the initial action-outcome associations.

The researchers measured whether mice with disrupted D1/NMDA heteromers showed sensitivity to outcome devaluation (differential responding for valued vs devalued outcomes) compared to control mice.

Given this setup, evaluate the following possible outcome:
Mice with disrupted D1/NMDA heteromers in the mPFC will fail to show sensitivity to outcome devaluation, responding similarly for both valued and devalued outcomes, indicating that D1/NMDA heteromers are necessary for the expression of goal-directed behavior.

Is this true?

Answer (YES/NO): NO